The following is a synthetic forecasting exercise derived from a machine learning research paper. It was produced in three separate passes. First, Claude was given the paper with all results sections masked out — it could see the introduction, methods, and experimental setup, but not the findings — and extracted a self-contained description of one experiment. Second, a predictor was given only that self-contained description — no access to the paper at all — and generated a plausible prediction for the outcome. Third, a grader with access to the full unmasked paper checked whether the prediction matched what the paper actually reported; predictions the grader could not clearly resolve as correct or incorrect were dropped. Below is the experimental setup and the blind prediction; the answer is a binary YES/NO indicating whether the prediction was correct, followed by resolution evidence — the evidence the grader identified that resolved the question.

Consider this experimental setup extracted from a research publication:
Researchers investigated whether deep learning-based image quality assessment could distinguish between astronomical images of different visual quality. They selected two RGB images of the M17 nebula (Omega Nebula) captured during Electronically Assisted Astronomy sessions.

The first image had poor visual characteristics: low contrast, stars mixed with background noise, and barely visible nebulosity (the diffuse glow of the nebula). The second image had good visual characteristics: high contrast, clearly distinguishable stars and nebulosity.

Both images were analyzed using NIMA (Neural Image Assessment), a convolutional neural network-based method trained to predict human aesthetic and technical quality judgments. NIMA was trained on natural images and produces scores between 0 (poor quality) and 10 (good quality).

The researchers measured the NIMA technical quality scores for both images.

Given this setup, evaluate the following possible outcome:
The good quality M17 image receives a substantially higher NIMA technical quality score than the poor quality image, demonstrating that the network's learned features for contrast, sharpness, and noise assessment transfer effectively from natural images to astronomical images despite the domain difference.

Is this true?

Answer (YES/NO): NO